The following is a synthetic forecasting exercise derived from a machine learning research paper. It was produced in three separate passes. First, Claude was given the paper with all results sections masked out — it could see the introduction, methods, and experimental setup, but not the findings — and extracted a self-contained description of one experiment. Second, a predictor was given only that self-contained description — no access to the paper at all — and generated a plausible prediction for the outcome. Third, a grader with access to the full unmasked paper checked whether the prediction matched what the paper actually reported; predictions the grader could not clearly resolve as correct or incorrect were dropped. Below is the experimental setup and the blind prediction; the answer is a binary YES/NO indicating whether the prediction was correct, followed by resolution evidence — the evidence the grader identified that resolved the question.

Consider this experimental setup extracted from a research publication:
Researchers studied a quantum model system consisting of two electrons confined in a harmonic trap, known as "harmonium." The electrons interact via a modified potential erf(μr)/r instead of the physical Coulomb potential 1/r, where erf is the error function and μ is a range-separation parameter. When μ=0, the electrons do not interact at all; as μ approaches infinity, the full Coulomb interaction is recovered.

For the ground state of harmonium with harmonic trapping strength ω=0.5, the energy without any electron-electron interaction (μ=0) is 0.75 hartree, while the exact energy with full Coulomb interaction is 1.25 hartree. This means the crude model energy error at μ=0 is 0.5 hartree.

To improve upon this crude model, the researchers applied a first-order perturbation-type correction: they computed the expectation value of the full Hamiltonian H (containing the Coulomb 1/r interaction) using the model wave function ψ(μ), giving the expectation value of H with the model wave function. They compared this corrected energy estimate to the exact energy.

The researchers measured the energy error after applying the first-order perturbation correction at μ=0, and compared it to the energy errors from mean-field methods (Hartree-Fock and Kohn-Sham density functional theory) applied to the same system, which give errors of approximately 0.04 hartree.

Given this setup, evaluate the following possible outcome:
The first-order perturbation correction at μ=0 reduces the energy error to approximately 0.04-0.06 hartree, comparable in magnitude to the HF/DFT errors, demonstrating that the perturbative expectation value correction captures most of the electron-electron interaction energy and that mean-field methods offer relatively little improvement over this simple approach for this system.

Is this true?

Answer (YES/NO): YES